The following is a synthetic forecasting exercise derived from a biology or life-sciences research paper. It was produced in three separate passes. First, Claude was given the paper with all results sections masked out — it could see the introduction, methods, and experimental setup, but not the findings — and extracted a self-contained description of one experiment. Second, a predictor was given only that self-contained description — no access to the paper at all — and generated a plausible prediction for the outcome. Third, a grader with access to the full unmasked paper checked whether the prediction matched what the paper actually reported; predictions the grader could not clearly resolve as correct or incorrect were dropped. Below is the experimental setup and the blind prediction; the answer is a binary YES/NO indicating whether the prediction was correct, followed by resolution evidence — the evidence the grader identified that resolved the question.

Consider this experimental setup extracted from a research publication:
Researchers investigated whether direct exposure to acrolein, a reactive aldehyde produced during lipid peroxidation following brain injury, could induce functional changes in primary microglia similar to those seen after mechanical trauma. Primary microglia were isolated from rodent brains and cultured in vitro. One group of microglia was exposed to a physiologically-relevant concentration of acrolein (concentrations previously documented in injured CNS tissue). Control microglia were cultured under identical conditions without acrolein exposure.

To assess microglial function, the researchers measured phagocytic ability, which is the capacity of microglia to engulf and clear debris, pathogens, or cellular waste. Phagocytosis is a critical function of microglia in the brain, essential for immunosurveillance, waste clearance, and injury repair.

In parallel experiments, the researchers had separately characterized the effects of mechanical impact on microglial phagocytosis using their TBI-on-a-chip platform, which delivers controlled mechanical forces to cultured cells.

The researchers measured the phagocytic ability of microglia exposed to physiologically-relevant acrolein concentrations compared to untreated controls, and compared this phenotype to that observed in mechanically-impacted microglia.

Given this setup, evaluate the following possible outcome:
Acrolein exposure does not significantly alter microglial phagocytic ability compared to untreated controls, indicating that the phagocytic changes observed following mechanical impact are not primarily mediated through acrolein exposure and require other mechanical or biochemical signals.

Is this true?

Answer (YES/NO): NO